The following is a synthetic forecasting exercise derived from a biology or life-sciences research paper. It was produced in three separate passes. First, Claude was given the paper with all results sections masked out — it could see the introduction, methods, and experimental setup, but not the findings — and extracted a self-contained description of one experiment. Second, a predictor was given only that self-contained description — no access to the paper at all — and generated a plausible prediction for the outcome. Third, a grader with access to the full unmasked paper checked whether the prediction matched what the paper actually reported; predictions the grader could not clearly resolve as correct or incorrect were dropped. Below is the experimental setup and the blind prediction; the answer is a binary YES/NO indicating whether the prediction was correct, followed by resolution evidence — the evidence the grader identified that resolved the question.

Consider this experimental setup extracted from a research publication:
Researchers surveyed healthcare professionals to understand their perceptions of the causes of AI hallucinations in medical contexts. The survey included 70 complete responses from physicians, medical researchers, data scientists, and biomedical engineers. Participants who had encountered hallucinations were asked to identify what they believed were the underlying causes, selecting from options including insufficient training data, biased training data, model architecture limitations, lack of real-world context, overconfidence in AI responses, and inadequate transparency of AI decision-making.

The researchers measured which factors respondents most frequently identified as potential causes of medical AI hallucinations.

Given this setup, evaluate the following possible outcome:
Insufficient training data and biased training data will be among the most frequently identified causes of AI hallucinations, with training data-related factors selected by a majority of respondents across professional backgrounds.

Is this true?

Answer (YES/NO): YES